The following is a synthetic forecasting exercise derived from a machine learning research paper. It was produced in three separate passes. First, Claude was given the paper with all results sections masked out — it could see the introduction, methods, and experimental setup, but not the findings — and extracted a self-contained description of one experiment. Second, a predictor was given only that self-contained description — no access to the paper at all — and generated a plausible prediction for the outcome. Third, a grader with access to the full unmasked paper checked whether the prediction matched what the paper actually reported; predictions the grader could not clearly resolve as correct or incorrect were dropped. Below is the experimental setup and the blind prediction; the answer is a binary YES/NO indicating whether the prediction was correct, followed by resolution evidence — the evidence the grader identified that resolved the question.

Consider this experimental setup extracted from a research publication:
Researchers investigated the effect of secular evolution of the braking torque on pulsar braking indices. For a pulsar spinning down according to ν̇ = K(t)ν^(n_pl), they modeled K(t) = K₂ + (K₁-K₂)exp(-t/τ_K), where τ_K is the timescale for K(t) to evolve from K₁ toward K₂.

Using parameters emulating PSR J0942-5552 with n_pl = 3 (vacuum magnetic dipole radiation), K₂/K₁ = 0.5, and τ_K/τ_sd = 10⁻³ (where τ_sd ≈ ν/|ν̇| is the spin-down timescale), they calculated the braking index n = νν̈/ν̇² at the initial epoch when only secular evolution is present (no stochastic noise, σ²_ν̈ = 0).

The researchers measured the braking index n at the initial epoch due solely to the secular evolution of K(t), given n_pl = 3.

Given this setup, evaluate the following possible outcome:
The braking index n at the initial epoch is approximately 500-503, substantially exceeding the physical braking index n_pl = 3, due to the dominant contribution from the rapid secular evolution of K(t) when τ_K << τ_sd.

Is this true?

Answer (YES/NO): NO